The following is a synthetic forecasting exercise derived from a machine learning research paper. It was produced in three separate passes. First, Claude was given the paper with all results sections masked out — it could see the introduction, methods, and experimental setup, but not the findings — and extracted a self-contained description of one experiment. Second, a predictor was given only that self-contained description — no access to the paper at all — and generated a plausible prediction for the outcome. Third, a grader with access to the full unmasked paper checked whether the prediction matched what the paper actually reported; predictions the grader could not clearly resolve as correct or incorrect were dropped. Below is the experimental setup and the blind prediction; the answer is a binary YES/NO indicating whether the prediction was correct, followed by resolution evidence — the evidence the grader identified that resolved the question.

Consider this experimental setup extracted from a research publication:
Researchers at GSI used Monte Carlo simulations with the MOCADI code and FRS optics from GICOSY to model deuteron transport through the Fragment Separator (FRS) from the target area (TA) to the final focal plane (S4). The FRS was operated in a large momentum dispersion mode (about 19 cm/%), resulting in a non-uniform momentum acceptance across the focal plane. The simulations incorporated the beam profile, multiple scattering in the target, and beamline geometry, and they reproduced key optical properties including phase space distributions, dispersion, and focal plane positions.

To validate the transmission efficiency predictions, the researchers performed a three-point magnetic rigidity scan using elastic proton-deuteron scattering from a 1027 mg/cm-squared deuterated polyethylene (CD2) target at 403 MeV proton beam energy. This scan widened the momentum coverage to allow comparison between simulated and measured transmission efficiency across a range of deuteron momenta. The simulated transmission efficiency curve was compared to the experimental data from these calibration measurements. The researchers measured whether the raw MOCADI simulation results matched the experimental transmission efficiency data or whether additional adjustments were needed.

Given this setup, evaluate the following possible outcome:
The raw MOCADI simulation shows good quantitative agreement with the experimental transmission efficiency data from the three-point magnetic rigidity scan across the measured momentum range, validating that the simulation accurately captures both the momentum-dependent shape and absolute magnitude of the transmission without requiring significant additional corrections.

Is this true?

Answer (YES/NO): NO